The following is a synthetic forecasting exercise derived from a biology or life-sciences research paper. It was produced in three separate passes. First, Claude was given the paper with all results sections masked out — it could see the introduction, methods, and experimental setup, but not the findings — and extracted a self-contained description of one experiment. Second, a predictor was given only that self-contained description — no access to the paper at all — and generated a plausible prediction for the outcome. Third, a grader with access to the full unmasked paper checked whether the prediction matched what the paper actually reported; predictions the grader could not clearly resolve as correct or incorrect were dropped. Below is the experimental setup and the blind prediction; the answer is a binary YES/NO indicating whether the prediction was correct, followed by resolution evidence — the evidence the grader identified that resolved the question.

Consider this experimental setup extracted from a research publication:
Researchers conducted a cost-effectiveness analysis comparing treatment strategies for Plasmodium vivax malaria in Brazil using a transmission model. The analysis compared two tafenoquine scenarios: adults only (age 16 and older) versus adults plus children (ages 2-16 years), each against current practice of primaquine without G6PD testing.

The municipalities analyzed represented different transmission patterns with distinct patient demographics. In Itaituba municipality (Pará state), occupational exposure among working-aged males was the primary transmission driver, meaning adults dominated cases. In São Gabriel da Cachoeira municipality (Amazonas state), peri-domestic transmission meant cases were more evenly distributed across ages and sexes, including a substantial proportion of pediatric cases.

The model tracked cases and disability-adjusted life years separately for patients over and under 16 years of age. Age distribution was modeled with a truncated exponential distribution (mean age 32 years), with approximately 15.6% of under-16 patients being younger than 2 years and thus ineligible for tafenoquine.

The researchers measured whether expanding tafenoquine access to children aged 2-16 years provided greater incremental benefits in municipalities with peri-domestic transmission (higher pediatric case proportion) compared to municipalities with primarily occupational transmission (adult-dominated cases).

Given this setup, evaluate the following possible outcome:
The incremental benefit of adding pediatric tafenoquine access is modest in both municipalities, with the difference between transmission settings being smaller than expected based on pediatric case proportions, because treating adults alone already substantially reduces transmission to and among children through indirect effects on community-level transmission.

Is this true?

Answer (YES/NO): NO